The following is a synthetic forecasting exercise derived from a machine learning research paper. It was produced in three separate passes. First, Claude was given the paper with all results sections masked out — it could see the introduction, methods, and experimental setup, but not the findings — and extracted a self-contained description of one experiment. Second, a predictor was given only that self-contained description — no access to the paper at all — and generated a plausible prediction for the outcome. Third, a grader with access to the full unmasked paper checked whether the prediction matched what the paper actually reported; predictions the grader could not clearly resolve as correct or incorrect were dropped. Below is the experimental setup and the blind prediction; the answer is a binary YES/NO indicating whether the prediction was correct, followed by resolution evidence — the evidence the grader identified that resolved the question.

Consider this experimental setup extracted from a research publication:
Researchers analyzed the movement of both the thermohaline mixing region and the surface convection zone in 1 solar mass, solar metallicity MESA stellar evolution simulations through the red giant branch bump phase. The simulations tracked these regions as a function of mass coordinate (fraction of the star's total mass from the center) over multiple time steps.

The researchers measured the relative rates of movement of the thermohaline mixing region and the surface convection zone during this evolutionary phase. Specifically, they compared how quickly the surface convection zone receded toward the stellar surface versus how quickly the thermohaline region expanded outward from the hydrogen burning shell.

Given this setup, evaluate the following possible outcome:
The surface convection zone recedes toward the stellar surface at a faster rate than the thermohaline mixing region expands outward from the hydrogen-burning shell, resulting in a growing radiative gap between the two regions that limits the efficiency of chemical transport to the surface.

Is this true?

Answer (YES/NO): NO